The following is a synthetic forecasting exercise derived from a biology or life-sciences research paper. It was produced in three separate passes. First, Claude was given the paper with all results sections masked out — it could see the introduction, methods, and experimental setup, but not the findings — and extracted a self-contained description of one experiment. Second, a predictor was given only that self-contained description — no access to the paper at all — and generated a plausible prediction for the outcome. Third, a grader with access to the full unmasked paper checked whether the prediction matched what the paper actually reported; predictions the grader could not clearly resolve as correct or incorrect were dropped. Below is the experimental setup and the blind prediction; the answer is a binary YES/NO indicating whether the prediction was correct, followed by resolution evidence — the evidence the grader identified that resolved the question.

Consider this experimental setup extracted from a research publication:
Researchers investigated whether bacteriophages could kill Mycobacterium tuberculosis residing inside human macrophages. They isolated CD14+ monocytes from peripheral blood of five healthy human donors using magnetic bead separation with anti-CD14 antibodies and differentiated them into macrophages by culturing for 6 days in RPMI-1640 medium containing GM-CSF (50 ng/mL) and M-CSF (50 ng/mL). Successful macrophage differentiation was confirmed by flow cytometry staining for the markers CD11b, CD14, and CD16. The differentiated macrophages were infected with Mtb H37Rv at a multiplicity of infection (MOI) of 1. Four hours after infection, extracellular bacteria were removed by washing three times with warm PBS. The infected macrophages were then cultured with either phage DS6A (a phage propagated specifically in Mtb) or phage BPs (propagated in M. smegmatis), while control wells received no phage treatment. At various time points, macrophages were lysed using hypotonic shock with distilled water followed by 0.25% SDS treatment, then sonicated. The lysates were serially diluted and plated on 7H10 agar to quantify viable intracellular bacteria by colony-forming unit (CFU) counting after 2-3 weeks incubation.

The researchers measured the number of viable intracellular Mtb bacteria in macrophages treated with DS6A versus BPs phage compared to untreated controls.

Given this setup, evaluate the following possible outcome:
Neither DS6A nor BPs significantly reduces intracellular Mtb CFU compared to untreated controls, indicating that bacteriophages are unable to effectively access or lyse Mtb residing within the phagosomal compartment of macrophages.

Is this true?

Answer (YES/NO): NO